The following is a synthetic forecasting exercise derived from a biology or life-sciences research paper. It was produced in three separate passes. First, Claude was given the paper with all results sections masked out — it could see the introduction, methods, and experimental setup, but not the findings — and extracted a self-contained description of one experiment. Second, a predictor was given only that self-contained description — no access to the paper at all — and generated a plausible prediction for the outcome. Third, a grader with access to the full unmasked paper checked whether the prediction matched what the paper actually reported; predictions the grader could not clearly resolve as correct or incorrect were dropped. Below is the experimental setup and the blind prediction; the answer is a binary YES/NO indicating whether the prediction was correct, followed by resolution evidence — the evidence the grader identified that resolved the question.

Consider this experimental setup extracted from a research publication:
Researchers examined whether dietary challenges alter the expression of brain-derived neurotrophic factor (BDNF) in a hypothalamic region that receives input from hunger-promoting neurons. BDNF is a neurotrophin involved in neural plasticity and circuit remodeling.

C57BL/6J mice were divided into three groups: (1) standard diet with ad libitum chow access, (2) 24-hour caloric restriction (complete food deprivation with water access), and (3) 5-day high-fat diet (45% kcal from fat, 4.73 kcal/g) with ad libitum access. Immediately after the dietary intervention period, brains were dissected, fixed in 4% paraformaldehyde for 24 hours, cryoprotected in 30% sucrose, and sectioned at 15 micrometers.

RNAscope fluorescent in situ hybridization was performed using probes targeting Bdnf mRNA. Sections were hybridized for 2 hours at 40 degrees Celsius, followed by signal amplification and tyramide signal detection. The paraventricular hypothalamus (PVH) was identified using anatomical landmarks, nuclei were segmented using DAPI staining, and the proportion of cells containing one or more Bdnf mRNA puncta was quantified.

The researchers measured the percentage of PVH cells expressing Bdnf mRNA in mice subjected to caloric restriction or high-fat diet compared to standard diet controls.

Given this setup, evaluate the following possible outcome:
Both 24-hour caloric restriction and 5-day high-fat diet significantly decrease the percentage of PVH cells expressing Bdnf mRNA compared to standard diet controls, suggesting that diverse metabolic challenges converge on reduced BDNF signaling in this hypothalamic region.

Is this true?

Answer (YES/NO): NO